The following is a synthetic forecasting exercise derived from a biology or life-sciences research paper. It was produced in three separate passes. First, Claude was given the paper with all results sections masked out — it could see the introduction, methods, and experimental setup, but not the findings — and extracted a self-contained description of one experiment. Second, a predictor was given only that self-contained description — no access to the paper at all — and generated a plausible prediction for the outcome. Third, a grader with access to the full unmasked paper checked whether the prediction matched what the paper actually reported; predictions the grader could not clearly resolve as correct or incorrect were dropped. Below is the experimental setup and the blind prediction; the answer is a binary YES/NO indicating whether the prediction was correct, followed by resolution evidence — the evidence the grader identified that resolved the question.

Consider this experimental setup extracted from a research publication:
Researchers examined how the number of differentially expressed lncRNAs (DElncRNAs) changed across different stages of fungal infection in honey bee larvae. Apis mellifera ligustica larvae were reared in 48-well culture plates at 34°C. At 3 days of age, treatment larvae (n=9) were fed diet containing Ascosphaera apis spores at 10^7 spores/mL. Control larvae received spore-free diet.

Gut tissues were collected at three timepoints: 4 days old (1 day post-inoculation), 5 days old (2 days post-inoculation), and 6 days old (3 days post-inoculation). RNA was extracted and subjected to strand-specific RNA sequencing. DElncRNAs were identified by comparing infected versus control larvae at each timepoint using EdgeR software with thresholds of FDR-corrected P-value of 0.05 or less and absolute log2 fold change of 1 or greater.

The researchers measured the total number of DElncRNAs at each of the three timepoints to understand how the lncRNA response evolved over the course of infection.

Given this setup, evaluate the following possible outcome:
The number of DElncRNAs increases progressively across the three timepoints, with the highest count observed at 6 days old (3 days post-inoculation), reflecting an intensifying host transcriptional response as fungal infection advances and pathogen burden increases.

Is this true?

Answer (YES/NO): NO